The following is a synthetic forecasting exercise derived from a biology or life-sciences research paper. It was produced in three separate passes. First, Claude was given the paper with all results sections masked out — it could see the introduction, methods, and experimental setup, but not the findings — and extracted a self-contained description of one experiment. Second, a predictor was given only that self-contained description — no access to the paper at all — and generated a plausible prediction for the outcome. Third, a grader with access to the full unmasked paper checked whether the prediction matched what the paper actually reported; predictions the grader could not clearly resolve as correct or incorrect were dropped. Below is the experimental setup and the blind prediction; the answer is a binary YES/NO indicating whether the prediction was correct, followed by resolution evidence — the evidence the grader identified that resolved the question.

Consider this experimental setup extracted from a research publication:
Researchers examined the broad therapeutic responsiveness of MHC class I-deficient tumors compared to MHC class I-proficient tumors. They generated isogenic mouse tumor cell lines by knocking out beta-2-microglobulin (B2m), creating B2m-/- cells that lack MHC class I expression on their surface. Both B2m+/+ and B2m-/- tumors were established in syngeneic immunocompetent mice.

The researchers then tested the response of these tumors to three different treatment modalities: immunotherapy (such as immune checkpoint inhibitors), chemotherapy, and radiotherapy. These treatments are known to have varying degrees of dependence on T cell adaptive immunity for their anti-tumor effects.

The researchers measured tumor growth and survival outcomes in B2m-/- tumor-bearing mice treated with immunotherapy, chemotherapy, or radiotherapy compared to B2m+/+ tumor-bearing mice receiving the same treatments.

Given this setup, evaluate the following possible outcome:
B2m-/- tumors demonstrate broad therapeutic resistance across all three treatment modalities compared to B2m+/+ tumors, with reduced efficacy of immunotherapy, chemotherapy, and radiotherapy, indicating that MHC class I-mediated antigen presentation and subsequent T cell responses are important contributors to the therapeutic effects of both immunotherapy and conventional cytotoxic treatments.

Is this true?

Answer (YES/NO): YES